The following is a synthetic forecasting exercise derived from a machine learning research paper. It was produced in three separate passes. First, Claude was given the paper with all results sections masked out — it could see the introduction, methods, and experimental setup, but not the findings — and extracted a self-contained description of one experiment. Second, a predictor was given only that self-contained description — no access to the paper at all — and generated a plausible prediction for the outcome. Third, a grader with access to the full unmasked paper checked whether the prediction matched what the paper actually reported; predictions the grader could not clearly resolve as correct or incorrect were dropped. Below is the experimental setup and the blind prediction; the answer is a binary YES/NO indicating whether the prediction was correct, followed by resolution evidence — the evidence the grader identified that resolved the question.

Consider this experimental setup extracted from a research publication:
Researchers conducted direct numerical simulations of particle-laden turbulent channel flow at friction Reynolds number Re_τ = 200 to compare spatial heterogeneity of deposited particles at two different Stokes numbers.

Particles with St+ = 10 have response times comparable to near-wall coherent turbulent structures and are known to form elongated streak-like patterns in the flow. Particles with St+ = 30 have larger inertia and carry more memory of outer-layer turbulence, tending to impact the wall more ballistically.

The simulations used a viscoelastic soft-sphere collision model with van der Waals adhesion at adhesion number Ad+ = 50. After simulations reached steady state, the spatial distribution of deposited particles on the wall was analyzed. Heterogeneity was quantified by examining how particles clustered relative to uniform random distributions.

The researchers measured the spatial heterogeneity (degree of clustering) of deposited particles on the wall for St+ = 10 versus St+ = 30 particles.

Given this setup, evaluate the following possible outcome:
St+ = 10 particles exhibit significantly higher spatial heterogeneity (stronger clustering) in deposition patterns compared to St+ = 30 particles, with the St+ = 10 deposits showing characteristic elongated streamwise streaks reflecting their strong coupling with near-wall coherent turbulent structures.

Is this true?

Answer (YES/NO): NO